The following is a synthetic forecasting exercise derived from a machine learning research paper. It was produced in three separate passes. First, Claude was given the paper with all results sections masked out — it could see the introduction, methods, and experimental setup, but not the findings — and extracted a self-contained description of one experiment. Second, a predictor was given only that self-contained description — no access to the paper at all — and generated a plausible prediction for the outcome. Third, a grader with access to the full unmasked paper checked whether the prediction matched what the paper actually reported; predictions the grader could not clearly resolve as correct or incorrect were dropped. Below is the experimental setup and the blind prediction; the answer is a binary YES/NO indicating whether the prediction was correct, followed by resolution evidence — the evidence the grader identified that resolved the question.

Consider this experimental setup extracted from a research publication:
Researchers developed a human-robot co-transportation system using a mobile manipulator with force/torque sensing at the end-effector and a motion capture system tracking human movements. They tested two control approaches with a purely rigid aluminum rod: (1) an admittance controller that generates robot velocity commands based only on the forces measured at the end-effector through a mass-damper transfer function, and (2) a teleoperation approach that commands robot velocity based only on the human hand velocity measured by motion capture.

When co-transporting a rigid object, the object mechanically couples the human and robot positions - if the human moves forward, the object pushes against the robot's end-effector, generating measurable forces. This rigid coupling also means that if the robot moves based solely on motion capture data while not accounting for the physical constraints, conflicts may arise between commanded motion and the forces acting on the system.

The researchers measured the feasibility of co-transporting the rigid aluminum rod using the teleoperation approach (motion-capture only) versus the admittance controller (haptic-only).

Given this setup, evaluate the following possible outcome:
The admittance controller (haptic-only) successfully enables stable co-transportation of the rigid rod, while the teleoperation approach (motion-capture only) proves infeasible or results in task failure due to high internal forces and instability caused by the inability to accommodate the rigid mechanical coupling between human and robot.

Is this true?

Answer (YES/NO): NO